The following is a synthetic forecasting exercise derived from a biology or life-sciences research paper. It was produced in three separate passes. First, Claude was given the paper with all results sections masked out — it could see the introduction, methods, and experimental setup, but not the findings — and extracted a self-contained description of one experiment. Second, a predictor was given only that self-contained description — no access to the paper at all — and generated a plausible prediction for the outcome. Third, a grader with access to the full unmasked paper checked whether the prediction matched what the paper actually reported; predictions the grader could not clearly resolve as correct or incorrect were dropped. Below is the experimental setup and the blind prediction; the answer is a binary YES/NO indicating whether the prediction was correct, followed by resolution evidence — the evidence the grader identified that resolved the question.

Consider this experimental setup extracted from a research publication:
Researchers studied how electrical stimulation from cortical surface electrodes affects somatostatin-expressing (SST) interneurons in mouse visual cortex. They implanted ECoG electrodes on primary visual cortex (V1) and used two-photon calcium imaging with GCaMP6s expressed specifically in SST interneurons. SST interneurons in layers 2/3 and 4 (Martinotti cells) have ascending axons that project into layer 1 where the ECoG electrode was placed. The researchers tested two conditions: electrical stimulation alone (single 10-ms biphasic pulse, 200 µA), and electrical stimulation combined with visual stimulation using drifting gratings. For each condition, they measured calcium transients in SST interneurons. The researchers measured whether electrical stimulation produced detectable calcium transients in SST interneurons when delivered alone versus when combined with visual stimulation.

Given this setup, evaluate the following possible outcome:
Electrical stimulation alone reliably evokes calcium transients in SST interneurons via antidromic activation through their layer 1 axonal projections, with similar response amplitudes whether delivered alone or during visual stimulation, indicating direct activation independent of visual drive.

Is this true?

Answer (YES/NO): NO